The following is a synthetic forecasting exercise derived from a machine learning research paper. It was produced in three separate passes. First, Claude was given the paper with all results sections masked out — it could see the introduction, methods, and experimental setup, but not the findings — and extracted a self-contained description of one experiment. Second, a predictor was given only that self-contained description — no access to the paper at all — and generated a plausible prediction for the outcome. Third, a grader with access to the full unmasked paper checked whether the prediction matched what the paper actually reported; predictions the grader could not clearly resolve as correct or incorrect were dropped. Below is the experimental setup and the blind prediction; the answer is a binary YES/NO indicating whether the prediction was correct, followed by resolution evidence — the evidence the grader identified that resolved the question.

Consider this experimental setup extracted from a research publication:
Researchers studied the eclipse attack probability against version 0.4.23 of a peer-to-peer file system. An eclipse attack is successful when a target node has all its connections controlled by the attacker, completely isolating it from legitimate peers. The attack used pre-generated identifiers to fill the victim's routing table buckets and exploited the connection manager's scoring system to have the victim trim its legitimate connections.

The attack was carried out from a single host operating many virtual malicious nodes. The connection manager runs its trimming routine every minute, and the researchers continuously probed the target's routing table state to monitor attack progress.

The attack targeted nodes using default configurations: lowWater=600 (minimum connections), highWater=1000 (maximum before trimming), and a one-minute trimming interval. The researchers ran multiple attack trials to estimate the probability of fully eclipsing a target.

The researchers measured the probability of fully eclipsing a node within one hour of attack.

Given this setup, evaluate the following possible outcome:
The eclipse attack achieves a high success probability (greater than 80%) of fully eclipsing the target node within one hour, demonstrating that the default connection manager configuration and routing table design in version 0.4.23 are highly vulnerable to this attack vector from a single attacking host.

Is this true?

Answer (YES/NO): NO